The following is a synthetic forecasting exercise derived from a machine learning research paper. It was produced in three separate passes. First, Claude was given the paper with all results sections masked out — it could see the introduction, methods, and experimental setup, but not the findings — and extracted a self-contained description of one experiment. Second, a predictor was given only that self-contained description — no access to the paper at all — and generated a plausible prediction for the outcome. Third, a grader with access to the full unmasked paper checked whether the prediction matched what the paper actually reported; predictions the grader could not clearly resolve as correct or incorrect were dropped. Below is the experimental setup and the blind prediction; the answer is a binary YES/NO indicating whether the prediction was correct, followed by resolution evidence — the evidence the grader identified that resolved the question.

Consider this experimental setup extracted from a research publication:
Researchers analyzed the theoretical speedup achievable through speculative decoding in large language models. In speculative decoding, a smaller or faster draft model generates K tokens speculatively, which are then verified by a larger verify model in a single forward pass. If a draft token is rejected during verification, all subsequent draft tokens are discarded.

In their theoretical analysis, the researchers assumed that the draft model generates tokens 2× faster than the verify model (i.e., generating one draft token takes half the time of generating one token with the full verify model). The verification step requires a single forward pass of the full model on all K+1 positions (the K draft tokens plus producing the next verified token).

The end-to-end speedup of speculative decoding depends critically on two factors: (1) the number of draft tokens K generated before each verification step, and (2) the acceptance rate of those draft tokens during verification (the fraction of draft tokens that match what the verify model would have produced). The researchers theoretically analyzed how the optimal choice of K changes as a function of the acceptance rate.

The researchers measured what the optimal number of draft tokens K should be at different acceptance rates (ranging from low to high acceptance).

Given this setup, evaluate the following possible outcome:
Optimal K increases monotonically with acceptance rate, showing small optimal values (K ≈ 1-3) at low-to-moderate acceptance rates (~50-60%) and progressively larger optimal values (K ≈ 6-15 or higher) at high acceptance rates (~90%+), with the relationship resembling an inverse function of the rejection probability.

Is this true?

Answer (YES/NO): NO